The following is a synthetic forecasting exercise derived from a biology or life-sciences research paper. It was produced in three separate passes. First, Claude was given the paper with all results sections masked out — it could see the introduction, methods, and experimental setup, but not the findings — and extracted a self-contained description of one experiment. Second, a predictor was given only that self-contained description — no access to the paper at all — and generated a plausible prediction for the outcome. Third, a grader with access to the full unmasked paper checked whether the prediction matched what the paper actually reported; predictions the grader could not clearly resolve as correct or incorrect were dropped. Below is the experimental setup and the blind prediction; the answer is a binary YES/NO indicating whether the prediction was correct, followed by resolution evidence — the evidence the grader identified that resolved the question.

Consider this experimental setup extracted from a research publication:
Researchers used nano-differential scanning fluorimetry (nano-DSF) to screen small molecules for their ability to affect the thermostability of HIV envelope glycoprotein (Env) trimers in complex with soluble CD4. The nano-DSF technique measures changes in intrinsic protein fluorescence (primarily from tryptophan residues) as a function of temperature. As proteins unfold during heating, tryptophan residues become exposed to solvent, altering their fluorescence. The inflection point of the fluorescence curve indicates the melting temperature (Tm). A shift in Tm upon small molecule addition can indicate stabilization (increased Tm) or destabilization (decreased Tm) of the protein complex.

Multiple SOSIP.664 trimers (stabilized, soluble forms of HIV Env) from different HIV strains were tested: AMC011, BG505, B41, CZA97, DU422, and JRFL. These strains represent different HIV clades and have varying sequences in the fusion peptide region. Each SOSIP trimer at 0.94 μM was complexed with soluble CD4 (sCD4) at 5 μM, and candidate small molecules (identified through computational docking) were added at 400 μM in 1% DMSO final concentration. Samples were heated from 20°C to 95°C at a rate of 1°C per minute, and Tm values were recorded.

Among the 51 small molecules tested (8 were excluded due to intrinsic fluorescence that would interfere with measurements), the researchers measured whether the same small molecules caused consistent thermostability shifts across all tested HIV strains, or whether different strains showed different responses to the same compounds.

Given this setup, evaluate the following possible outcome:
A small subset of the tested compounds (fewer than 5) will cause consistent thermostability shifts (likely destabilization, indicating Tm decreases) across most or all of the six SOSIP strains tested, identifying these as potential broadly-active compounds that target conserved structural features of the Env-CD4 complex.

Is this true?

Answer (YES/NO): NO